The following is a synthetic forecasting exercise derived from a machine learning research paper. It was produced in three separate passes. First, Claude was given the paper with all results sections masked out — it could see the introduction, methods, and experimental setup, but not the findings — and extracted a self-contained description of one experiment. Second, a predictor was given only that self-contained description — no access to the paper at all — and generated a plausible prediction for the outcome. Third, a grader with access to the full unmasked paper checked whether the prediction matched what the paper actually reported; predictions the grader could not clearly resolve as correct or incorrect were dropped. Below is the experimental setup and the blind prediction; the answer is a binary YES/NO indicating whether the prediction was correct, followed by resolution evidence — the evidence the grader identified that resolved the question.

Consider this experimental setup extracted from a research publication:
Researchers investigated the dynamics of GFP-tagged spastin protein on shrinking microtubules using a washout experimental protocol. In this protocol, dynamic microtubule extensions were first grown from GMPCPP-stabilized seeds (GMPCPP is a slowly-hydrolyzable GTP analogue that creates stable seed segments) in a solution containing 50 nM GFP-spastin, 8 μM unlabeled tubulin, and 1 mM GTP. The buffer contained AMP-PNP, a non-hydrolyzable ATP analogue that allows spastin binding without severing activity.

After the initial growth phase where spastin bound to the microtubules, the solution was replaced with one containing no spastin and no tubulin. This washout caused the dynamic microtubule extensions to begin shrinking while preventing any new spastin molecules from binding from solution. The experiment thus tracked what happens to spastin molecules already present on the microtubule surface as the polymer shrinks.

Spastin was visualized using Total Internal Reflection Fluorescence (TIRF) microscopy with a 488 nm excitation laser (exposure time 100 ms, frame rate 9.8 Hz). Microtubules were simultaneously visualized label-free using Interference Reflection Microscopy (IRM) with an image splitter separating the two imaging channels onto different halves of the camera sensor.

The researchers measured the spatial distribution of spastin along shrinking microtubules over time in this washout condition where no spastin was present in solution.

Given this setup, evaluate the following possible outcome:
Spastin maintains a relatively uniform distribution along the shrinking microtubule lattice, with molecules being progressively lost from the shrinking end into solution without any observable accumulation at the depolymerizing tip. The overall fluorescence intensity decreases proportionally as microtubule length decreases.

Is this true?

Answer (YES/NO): NO